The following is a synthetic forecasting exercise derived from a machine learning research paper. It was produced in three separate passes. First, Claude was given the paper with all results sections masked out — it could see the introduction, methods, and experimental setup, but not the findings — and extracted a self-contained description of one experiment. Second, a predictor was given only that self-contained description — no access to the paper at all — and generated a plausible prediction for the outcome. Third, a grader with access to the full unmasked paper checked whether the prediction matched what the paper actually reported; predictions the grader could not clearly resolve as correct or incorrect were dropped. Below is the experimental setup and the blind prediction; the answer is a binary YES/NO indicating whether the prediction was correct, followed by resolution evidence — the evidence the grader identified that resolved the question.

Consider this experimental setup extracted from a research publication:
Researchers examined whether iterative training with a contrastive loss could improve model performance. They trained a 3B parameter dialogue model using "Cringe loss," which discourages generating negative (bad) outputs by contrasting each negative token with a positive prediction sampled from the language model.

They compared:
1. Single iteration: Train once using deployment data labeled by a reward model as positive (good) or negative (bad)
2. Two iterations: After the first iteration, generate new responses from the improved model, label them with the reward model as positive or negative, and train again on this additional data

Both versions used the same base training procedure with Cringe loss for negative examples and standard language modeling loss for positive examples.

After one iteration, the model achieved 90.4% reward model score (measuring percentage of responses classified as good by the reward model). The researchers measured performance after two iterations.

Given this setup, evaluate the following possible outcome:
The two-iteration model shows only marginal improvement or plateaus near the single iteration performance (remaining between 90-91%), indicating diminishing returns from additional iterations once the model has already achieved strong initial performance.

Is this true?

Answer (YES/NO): NO